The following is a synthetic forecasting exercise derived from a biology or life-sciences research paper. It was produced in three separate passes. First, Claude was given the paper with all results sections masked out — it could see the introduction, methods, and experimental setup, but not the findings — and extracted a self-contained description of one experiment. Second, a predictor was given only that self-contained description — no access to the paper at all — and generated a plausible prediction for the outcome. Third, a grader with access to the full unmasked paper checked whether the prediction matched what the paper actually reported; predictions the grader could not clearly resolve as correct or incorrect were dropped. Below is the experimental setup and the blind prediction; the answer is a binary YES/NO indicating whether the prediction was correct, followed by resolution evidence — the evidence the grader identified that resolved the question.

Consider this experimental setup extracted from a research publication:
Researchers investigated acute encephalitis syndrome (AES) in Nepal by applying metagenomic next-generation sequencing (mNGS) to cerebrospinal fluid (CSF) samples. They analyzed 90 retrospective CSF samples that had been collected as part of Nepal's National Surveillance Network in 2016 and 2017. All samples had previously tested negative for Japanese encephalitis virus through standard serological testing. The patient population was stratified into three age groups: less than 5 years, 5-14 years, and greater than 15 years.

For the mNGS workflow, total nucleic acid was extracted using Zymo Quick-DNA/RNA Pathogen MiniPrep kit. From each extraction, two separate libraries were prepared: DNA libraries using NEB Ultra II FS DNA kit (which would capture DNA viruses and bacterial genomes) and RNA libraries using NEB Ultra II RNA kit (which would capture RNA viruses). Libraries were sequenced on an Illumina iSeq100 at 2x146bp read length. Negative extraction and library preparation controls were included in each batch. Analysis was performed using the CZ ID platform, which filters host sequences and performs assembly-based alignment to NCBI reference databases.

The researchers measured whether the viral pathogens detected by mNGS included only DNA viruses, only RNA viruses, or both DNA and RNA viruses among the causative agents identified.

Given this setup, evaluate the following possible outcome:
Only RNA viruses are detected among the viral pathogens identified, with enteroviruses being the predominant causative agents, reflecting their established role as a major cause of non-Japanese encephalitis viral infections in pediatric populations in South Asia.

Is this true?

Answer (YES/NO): NO